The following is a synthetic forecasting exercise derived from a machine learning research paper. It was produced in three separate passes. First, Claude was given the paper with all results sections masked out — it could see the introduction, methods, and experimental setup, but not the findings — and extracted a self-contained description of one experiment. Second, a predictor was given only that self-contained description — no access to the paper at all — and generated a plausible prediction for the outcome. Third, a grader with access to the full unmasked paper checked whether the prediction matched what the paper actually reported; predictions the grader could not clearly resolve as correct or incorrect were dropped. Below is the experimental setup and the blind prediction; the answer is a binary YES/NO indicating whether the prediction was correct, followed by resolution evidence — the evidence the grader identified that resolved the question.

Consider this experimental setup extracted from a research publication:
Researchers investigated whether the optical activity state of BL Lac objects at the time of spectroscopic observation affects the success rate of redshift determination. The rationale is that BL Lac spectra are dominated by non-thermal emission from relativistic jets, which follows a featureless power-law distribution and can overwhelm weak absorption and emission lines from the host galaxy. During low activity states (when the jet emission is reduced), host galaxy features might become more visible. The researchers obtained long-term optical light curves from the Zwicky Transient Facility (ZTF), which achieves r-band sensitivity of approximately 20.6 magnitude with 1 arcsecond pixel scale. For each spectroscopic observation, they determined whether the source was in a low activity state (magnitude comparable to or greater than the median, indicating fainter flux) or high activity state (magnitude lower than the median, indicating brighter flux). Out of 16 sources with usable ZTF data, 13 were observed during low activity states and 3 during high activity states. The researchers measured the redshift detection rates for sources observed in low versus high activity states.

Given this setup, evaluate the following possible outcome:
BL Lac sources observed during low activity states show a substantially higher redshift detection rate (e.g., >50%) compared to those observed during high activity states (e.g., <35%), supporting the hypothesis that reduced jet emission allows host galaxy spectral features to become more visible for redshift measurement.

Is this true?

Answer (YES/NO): NO